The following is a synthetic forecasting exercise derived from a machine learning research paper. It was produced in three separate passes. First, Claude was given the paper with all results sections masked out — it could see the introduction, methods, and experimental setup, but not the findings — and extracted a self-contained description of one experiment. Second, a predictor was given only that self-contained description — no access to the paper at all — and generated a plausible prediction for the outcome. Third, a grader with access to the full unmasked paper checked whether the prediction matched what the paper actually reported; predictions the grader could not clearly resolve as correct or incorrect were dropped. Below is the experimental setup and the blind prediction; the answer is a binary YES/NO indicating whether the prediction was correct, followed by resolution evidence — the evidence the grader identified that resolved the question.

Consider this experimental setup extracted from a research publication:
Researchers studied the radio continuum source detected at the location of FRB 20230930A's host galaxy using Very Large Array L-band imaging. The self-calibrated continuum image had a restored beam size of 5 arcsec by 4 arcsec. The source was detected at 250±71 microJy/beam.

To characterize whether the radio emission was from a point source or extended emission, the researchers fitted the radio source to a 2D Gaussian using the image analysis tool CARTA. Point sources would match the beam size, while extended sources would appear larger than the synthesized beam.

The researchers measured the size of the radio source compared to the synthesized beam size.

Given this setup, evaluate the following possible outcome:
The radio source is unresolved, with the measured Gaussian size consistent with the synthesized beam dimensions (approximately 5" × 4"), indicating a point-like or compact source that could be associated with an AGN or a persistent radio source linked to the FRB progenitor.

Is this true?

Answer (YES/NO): NO